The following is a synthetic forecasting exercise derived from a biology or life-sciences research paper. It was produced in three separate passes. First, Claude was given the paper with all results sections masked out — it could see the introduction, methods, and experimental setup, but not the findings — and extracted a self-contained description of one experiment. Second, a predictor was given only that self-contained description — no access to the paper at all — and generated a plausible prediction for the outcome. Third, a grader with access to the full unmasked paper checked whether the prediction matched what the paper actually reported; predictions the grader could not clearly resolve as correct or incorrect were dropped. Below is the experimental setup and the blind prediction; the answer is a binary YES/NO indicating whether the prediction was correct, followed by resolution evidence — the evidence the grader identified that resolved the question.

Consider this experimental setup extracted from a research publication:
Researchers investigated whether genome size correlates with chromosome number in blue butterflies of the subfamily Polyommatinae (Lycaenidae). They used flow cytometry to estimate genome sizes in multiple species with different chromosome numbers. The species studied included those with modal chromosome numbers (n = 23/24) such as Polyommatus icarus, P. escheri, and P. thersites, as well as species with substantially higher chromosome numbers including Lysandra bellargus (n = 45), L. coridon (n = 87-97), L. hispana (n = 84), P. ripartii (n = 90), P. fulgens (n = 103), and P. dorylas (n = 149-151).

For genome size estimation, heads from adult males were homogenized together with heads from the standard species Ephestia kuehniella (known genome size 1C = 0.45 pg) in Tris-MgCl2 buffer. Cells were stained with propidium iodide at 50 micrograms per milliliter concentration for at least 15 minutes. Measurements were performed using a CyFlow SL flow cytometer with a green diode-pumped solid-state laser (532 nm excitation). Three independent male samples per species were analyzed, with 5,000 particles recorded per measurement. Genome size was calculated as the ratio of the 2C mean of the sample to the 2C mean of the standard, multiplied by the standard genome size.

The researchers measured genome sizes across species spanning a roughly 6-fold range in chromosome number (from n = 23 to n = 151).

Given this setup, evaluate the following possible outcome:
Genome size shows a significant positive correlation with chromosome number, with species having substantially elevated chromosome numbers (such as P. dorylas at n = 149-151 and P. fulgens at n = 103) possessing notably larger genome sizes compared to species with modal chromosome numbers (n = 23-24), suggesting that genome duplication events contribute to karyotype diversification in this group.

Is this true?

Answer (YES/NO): NO